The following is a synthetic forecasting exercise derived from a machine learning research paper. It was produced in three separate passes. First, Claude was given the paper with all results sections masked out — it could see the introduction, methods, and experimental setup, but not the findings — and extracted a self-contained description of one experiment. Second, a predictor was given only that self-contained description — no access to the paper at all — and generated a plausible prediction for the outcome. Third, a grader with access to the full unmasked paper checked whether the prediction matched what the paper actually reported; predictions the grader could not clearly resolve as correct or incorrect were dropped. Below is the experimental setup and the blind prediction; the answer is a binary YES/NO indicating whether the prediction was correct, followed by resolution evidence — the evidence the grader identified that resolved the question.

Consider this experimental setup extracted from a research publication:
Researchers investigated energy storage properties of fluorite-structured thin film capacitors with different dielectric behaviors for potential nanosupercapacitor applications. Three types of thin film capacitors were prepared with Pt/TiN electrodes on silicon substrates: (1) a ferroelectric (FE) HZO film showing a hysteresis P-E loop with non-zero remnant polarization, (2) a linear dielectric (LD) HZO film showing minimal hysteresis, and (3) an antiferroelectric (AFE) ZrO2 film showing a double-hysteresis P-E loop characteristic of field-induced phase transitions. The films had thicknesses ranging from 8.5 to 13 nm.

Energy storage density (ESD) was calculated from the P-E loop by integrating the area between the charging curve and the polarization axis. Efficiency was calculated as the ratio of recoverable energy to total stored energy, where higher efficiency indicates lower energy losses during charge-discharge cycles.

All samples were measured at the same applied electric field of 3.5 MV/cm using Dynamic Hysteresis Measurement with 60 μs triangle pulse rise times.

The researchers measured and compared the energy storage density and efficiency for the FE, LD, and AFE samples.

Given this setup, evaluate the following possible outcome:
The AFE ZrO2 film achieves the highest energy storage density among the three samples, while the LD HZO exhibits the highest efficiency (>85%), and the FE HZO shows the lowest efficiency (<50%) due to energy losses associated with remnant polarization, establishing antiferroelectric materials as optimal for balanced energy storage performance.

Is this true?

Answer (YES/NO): NO